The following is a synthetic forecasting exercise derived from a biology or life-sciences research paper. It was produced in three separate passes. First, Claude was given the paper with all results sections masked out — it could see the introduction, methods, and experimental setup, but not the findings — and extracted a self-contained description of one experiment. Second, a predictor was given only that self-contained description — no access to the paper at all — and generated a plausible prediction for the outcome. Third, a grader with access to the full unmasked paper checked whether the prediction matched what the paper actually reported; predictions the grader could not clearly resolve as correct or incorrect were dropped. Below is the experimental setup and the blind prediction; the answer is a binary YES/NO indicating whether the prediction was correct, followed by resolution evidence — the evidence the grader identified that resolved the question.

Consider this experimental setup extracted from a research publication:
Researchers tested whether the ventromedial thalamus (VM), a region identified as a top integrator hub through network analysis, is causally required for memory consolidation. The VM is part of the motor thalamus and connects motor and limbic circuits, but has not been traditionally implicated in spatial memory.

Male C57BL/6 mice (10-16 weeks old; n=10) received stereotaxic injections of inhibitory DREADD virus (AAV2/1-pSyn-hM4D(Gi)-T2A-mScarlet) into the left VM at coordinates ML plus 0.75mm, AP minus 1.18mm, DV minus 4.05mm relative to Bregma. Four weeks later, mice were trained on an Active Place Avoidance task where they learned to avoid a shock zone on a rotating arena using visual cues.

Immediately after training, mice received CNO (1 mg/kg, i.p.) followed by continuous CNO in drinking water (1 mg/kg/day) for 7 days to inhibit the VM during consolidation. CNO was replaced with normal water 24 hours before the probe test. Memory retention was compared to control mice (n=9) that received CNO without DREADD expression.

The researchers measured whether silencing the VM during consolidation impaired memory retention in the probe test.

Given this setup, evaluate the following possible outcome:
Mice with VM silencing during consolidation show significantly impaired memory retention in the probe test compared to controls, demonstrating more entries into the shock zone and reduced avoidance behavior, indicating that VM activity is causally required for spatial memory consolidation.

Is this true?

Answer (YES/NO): NO